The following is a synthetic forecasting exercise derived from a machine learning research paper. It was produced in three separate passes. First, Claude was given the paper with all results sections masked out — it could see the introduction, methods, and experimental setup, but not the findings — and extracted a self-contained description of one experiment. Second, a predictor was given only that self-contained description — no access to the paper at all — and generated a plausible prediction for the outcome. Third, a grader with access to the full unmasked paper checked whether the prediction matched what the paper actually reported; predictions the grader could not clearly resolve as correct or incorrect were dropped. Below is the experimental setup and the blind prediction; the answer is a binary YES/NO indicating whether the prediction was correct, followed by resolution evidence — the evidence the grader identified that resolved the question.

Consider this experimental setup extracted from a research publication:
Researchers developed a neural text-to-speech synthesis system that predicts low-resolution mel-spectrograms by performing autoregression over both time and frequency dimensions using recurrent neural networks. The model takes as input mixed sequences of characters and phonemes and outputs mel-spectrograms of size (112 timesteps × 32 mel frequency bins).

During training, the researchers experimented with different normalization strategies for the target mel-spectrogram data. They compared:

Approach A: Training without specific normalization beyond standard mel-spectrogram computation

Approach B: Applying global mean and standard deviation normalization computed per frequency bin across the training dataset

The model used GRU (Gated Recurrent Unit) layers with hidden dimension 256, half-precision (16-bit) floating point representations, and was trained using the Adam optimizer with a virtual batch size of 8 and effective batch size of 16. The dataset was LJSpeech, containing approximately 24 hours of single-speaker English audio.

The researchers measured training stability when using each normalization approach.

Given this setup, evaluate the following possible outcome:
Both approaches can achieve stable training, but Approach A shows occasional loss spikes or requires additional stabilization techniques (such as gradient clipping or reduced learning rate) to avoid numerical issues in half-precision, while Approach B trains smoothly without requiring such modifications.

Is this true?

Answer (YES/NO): NO